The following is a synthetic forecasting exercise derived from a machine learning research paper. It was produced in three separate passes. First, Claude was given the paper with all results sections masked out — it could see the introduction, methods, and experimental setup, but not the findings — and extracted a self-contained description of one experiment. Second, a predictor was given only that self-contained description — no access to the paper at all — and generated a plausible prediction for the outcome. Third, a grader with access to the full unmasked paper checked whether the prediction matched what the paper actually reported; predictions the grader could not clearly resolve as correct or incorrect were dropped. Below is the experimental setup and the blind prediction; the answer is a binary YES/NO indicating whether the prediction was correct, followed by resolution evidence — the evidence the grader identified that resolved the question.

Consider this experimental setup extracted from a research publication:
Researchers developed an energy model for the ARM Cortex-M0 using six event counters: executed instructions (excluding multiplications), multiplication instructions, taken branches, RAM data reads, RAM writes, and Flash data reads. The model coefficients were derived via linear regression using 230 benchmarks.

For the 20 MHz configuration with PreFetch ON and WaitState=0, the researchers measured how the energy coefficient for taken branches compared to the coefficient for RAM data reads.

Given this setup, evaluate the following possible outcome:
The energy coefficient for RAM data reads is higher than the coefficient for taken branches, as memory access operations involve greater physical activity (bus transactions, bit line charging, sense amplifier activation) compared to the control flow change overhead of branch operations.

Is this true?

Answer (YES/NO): NO